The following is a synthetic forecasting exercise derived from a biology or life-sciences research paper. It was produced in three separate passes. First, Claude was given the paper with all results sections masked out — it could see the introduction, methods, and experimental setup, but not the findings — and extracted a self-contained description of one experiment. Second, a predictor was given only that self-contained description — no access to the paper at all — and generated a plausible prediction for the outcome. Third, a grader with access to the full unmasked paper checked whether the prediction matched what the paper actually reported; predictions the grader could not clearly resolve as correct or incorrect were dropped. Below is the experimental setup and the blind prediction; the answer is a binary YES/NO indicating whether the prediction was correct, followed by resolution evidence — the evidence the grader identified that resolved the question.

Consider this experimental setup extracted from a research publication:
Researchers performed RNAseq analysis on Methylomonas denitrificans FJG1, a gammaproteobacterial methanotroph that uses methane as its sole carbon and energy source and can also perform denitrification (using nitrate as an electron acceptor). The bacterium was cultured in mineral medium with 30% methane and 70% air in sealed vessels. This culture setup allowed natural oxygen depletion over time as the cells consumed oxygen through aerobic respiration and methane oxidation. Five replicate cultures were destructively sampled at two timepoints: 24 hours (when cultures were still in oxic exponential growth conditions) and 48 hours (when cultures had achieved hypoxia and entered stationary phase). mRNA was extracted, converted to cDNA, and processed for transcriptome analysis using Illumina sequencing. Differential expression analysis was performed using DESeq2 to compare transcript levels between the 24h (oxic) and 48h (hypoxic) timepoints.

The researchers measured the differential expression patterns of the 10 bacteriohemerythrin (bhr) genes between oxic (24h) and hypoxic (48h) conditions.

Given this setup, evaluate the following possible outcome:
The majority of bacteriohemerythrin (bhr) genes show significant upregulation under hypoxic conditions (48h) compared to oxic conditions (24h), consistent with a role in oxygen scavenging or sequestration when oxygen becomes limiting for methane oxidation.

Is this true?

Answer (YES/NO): NO